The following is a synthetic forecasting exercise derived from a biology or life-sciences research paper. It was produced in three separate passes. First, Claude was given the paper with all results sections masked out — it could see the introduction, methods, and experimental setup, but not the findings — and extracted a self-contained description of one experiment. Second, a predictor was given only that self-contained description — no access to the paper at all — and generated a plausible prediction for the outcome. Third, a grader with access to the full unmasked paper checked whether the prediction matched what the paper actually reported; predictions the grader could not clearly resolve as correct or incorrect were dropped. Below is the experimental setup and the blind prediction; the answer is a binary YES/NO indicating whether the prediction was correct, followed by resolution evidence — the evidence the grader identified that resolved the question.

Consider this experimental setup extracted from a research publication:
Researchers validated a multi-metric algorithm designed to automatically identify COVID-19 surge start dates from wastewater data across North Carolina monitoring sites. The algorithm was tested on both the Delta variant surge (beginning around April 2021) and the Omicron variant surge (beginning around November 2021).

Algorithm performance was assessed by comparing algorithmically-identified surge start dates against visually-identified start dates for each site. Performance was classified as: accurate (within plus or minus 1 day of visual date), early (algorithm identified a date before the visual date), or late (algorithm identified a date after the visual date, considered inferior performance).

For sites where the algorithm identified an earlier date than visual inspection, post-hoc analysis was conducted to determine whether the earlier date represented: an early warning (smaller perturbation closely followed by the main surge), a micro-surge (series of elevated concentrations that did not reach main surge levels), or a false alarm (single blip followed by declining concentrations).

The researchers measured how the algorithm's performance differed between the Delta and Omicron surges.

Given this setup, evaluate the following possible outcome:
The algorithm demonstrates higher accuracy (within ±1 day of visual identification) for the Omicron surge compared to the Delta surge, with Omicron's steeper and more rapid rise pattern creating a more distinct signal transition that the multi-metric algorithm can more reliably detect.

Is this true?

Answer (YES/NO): NO